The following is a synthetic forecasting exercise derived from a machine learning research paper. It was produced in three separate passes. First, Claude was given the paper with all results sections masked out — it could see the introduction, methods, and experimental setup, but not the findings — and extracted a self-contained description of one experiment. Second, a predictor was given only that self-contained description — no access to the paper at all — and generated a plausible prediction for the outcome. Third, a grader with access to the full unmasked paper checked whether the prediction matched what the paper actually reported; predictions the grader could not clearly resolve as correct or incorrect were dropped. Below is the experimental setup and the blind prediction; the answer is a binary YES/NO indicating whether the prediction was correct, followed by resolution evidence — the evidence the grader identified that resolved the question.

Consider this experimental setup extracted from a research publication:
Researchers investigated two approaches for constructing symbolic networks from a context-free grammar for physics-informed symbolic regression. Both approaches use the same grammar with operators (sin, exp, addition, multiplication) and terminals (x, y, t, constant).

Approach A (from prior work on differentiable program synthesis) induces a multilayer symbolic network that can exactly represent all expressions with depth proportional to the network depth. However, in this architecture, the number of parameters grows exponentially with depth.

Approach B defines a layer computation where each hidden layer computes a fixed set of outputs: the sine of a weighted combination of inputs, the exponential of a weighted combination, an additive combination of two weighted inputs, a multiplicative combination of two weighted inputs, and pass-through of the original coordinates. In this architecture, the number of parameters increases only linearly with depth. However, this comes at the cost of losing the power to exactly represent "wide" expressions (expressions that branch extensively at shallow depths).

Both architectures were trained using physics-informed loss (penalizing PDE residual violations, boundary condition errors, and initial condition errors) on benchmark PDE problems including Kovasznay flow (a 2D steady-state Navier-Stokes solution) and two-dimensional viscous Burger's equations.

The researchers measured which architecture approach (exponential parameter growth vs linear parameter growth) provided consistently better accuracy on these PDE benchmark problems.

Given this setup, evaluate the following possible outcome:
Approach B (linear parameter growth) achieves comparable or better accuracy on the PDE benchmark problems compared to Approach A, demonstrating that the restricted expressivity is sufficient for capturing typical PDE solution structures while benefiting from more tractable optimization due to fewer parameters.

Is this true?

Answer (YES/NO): YES